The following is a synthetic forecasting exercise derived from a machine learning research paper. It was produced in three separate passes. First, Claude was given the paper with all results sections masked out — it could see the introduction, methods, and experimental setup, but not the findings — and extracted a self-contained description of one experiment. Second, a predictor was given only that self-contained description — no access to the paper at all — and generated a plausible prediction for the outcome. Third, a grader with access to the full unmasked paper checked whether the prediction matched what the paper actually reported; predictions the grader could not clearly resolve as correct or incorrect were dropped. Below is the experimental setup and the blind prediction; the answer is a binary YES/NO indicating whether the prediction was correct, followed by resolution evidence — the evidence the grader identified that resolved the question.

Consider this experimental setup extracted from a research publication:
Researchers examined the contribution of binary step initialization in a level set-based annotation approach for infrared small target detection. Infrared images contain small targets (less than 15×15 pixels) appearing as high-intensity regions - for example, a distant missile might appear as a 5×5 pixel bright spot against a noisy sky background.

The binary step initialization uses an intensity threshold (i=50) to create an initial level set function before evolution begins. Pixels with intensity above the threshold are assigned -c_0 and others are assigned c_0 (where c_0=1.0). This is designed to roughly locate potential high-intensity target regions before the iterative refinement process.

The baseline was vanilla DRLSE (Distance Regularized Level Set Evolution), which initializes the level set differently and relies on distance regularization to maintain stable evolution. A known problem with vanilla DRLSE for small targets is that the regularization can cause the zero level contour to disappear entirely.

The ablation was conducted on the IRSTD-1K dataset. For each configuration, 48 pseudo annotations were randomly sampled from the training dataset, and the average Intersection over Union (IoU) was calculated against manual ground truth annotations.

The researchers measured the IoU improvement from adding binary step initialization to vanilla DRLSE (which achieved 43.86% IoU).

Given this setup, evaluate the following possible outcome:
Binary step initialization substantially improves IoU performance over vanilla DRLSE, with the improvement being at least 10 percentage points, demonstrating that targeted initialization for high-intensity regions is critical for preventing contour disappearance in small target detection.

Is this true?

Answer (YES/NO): NO